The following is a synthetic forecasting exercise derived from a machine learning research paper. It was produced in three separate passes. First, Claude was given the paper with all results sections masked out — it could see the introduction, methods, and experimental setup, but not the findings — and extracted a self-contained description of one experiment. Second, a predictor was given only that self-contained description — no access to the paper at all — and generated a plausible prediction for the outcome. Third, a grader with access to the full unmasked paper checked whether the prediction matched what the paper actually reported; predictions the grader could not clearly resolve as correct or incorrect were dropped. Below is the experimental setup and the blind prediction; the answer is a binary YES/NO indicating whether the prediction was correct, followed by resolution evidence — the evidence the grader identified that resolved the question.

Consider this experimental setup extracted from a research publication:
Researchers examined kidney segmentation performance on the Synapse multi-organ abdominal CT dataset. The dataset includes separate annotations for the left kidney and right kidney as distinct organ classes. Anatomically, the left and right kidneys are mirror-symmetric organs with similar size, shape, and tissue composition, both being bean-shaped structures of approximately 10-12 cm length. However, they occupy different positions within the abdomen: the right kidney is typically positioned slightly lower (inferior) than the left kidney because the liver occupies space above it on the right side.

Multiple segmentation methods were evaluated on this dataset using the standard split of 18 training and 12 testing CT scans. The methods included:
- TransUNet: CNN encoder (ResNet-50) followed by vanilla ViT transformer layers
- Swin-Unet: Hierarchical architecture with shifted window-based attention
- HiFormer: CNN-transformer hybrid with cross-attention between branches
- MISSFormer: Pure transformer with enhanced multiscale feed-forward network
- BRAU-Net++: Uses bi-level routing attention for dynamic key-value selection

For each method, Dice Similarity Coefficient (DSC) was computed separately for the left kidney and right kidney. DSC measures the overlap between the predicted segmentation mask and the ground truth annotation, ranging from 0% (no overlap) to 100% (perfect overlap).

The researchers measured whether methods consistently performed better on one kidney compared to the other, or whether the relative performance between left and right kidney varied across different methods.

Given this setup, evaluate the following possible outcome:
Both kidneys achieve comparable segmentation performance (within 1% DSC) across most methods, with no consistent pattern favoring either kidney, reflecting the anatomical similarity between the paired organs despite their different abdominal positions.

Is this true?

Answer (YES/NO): NO